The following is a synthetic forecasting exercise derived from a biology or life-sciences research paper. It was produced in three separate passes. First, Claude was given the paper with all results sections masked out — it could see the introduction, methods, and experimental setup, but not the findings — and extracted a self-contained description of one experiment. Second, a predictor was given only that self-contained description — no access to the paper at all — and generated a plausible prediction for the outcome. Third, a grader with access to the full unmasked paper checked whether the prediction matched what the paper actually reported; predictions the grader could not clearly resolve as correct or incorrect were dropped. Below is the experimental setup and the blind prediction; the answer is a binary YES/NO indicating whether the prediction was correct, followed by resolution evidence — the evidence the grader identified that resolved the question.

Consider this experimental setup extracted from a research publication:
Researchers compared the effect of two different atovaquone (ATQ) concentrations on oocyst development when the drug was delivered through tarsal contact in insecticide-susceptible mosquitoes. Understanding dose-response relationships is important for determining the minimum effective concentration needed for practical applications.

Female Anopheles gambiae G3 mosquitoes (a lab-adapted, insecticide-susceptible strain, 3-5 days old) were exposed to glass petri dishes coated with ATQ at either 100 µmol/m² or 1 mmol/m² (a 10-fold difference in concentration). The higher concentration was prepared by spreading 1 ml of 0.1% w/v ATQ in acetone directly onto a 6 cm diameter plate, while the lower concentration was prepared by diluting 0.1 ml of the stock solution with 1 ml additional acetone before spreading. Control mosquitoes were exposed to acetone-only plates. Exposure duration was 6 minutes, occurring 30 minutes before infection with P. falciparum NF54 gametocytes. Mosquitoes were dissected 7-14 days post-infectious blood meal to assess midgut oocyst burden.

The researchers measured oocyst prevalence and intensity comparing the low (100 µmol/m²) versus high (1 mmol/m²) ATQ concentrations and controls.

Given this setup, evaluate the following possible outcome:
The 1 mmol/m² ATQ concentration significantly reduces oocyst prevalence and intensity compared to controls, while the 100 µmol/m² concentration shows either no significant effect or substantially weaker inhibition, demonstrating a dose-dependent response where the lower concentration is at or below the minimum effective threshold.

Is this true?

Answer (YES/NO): NO